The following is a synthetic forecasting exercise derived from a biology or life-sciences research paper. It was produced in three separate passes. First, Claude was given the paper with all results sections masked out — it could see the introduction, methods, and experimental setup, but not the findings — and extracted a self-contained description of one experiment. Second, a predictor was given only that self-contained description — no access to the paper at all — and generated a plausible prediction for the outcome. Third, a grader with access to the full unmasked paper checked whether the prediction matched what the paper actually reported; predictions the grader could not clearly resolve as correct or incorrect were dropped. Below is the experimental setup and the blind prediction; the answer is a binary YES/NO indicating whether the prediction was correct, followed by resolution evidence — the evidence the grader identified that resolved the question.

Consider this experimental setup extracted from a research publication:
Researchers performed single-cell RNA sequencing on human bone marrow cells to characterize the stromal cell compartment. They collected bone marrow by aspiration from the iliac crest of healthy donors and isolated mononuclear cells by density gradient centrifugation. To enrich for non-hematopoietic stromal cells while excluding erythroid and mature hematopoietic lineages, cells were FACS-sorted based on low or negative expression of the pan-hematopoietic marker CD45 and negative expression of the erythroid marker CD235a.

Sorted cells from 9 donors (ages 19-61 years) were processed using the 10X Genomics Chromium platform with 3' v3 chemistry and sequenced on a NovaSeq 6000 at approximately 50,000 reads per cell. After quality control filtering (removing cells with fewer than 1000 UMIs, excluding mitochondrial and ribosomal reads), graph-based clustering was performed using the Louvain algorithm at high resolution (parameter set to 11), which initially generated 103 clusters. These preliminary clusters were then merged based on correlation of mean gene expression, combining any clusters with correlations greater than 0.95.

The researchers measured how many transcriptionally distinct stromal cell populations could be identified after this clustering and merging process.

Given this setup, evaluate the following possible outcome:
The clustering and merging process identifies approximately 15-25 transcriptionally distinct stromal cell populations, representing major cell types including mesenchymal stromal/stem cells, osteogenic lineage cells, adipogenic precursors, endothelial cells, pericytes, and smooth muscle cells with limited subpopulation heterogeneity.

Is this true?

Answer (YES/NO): NO